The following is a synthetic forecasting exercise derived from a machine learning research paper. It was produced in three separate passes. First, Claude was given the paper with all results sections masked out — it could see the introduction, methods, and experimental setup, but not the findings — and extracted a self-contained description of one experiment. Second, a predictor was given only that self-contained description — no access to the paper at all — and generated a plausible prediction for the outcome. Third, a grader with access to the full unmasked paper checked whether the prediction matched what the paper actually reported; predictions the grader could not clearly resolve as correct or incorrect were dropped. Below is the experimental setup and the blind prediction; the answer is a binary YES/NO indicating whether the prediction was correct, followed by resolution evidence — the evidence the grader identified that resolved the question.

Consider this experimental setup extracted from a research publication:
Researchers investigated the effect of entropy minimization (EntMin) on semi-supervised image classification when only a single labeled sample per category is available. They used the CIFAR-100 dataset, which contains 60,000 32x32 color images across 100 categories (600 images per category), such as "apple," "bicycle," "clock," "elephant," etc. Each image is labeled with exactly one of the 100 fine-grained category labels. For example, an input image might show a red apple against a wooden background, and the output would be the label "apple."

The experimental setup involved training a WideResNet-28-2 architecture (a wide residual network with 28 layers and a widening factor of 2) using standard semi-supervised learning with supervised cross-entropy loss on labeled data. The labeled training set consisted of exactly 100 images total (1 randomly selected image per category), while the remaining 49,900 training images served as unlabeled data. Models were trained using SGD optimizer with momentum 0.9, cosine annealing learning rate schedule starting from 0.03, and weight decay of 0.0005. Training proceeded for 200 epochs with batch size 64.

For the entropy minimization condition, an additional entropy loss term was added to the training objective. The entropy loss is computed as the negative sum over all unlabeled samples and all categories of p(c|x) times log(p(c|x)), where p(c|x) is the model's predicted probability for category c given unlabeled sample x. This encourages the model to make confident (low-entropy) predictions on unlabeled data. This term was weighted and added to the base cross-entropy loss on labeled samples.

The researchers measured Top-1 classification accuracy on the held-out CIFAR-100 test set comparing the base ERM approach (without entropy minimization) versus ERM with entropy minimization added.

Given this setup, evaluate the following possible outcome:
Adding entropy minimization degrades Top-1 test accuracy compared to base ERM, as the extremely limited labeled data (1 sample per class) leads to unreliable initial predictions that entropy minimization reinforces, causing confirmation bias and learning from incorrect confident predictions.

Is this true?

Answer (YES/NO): YES